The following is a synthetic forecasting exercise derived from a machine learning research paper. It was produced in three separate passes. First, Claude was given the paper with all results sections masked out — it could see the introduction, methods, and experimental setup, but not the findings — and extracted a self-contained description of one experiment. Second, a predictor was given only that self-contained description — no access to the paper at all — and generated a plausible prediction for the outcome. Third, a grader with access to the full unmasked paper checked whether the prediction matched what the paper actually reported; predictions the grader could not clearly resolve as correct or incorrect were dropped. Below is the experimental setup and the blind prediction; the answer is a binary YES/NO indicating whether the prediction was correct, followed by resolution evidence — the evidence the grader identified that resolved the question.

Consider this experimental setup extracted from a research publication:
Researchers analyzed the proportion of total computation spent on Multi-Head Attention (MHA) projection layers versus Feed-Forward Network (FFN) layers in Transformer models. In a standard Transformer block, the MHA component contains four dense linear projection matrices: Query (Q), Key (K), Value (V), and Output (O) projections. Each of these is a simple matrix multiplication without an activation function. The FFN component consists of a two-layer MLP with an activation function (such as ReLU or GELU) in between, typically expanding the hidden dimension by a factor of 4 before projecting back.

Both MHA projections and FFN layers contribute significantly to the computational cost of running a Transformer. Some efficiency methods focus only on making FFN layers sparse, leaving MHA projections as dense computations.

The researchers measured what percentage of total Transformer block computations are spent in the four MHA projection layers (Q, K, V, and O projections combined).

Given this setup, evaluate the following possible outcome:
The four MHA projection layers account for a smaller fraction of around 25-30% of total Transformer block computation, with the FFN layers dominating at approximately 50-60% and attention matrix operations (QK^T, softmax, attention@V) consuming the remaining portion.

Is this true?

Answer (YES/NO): NO